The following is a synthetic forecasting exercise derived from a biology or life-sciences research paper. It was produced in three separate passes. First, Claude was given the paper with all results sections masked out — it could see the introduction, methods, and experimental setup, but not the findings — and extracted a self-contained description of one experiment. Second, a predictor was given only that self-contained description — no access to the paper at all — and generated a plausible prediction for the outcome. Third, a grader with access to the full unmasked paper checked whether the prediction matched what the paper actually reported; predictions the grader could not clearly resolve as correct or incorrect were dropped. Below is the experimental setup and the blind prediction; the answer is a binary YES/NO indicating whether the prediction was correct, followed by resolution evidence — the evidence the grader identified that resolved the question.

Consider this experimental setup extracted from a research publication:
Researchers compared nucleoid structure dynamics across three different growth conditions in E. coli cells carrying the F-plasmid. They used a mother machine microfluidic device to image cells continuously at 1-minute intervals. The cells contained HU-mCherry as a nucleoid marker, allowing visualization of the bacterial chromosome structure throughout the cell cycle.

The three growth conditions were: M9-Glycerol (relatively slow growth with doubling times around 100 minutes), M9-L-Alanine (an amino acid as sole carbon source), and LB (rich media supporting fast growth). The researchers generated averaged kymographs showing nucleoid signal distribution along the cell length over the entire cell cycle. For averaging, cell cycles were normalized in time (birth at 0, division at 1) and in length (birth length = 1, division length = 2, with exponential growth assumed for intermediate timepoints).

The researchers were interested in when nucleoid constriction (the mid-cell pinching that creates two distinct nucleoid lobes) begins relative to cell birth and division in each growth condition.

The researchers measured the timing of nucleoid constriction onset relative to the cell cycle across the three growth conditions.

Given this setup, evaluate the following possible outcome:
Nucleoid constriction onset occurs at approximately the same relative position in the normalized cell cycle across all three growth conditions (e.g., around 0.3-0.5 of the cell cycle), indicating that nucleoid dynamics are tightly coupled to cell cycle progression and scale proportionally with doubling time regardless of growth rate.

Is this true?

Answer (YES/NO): NO